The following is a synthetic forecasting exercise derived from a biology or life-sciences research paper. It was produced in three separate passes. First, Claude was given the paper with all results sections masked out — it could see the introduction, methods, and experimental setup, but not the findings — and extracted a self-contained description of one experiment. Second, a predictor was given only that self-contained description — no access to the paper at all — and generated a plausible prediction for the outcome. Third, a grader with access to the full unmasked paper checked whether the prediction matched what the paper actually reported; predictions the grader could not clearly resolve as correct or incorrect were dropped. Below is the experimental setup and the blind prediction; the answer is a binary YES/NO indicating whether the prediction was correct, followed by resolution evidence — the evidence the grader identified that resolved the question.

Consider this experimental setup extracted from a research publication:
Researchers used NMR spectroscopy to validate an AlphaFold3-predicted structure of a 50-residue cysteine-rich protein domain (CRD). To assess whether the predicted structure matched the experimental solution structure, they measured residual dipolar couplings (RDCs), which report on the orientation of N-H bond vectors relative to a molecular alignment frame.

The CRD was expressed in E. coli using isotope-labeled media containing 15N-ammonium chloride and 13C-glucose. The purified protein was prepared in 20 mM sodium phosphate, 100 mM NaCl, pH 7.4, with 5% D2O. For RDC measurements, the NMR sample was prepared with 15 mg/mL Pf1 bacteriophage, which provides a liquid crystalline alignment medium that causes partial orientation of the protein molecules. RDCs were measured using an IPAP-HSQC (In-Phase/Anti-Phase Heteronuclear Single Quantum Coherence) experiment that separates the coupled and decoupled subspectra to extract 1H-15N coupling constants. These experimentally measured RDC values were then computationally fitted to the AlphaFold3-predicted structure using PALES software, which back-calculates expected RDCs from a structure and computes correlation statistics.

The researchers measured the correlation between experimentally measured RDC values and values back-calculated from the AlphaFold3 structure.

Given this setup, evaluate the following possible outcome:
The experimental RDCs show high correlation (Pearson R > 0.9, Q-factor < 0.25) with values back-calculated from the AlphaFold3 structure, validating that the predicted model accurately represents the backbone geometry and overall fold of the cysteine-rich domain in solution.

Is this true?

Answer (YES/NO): NO